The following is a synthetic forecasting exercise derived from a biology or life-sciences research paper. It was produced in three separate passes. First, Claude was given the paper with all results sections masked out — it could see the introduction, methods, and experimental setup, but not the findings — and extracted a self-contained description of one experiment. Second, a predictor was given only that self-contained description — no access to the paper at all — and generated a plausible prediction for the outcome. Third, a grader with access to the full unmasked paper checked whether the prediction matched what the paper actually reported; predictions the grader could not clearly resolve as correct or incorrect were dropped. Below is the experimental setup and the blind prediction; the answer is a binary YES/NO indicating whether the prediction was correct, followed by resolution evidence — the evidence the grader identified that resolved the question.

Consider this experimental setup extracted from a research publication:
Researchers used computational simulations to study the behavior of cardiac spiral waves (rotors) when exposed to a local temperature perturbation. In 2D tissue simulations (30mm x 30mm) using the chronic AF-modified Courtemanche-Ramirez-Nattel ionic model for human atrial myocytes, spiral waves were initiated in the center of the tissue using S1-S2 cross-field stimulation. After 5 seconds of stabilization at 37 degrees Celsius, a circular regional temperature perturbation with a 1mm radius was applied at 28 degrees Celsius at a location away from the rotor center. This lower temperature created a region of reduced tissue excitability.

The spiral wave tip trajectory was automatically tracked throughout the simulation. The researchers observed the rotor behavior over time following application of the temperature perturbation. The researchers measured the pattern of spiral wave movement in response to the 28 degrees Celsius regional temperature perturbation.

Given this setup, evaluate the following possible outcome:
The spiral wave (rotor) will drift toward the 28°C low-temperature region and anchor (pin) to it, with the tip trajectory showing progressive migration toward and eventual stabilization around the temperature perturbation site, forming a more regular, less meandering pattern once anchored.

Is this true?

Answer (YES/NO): YES